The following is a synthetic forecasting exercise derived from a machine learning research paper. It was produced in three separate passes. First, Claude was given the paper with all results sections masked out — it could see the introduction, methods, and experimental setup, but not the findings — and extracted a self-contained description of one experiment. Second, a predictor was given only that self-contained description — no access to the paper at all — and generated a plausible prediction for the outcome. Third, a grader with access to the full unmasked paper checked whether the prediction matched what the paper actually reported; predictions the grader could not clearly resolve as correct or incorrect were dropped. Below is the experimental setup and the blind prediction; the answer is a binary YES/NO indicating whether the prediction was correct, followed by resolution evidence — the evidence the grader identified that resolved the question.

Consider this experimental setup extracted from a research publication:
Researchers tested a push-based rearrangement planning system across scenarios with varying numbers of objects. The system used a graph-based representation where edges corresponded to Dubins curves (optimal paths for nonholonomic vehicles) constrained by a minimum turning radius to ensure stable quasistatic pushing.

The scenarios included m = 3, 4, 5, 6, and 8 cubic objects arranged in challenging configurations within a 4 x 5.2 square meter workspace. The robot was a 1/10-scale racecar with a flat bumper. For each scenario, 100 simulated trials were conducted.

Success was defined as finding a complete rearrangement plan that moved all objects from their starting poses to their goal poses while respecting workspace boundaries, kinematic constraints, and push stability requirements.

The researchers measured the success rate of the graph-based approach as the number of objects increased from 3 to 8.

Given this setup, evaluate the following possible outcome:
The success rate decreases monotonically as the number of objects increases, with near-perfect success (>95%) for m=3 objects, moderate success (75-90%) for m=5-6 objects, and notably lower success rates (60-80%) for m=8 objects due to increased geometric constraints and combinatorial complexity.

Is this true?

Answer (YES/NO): NO